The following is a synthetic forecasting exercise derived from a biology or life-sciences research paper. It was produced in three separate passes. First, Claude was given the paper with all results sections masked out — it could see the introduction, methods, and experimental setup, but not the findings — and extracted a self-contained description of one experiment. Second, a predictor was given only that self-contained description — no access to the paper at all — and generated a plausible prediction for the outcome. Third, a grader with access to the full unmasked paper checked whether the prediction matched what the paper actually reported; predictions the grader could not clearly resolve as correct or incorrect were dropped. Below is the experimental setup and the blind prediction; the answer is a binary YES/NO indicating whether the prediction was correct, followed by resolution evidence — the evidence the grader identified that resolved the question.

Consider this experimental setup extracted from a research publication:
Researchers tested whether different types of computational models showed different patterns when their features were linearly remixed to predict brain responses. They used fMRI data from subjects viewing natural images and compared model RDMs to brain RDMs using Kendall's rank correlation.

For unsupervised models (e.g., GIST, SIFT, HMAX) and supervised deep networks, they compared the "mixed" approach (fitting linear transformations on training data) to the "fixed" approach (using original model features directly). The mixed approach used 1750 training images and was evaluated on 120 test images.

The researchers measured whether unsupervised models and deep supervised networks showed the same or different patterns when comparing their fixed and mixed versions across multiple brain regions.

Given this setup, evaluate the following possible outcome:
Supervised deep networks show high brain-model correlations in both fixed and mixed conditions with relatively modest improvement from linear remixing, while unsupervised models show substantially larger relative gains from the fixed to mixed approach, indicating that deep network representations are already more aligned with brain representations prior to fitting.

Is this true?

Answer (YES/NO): NO